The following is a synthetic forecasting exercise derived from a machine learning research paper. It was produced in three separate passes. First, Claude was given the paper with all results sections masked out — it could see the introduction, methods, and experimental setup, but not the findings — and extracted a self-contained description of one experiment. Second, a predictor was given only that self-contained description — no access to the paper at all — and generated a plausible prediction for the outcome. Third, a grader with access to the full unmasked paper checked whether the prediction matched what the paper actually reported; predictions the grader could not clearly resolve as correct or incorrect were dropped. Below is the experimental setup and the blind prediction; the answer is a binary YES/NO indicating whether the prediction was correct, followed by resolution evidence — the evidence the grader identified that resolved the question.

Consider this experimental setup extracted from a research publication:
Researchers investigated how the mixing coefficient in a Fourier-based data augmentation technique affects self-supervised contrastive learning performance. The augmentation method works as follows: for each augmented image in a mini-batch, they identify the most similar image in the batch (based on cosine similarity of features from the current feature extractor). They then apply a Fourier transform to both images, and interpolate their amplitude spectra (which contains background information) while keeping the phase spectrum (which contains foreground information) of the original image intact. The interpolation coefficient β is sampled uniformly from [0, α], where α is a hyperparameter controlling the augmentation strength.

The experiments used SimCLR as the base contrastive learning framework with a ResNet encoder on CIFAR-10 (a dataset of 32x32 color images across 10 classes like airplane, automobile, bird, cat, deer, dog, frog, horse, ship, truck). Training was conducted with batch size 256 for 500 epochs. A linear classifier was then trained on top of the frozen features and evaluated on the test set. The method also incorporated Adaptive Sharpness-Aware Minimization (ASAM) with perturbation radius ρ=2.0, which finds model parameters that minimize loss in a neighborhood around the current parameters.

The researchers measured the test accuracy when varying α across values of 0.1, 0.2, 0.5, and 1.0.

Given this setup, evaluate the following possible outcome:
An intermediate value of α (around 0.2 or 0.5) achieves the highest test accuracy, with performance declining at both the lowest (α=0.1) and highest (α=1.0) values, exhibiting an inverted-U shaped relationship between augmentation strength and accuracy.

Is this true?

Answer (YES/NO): NO